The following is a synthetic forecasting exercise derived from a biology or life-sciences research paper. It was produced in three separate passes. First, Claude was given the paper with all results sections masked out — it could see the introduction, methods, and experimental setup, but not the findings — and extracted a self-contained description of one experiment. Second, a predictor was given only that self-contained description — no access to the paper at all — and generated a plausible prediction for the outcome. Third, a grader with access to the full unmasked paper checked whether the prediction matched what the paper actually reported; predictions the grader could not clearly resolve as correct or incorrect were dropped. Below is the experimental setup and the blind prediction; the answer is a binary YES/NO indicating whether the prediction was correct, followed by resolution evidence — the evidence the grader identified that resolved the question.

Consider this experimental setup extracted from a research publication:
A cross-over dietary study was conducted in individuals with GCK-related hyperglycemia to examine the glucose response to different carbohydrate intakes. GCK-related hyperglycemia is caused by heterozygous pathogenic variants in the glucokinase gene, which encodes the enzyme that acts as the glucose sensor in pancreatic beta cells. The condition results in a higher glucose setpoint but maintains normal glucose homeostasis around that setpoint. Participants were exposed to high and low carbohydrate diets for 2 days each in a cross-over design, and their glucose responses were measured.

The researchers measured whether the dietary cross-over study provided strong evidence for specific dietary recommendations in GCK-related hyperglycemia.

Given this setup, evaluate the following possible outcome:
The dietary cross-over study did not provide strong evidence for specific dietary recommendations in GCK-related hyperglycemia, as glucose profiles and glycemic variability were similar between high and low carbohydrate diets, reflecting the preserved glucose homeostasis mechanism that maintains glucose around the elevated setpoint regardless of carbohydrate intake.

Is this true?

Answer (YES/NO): NO